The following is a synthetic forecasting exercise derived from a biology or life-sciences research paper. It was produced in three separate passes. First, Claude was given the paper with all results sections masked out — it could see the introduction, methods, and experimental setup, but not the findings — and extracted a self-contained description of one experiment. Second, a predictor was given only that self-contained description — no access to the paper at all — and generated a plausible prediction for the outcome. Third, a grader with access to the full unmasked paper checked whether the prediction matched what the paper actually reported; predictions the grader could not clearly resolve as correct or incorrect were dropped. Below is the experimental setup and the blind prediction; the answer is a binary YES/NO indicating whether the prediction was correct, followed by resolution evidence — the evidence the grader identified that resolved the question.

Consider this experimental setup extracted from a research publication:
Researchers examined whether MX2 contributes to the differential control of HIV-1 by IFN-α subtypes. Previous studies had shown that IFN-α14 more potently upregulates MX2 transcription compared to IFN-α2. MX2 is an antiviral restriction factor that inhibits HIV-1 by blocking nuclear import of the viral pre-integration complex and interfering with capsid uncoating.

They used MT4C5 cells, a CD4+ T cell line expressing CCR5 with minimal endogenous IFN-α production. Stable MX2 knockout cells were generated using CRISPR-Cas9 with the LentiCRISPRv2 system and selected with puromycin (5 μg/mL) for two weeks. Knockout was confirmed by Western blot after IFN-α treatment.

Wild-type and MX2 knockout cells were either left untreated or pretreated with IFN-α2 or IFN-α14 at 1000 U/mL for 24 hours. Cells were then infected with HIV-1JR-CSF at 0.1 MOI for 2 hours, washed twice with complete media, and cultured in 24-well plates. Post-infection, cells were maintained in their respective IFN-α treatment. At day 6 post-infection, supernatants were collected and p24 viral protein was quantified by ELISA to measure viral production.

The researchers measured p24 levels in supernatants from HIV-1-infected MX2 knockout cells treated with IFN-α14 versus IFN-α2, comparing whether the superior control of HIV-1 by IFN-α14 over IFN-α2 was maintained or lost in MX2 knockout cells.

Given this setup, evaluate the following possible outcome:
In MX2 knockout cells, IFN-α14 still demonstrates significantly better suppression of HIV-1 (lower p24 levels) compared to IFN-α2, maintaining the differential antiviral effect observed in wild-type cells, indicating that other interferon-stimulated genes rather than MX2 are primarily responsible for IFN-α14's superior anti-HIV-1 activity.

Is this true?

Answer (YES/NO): YES